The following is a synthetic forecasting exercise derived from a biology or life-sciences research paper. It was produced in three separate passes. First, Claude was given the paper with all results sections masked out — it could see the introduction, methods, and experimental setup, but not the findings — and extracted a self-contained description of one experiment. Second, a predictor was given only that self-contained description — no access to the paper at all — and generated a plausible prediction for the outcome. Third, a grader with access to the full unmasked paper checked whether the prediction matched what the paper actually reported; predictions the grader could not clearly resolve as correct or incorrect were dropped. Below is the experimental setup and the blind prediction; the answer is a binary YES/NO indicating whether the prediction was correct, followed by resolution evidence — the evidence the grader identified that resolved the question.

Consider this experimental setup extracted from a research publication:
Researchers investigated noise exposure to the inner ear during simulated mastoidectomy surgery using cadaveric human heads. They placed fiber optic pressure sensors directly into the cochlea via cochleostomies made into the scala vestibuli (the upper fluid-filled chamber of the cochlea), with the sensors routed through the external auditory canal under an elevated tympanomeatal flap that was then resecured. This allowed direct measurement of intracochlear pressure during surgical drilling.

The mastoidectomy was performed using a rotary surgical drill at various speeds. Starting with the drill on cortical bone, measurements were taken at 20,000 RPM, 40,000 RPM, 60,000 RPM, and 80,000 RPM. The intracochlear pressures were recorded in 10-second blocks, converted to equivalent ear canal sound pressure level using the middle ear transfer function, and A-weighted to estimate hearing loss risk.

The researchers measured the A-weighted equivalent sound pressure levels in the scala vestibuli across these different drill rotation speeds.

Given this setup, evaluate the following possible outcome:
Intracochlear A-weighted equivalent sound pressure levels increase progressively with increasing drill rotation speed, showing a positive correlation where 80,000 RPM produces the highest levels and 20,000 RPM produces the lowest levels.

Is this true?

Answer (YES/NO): NO